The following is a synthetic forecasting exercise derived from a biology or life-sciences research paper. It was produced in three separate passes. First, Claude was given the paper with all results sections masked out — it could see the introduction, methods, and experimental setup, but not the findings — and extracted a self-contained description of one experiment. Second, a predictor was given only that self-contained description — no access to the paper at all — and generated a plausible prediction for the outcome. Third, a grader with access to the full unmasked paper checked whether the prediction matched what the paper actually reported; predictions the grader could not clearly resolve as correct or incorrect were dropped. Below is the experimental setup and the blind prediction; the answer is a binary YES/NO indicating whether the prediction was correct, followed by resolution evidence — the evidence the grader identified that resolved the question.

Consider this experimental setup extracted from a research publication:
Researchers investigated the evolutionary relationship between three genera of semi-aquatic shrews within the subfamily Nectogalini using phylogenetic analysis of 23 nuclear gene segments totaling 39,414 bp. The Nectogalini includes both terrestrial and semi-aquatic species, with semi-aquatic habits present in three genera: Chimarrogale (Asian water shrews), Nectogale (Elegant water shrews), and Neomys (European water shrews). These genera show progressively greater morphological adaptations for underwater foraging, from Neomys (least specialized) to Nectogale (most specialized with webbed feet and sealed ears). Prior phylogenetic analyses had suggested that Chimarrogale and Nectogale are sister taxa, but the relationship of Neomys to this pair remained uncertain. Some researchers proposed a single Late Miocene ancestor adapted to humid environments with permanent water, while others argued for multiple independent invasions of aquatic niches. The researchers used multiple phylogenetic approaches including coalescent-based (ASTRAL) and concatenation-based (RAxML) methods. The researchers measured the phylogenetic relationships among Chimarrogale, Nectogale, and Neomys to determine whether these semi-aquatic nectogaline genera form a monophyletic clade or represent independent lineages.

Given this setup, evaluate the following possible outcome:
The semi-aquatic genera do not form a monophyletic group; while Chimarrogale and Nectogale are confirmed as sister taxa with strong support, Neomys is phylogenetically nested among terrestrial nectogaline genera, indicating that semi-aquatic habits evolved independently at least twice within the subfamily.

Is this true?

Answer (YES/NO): YES